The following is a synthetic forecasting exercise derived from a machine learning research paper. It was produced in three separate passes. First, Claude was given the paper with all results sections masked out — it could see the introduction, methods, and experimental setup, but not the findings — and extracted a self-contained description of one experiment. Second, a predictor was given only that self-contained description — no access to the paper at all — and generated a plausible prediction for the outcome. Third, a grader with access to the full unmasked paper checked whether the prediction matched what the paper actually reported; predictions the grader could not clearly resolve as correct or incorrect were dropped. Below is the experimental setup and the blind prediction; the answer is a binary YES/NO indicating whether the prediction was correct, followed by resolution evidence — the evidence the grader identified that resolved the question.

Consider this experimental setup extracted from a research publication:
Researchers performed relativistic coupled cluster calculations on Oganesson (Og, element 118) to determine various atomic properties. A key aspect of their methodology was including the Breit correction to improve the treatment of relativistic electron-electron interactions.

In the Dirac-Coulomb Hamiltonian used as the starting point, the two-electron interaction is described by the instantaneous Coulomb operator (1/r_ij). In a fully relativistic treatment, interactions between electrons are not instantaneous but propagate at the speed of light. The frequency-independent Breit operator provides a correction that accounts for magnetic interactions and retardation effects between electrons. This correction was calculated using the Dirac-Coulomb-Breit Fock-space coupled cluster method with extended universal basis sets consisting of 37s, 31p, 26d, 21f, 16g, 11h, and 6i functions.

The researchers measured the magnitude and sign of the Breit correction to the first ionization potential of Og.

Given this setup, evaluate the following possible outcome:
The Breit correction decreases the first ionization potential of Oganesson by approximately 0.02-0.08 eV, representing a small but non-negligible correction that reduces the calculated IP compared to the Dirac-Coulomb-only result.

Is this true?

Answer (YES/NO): NO